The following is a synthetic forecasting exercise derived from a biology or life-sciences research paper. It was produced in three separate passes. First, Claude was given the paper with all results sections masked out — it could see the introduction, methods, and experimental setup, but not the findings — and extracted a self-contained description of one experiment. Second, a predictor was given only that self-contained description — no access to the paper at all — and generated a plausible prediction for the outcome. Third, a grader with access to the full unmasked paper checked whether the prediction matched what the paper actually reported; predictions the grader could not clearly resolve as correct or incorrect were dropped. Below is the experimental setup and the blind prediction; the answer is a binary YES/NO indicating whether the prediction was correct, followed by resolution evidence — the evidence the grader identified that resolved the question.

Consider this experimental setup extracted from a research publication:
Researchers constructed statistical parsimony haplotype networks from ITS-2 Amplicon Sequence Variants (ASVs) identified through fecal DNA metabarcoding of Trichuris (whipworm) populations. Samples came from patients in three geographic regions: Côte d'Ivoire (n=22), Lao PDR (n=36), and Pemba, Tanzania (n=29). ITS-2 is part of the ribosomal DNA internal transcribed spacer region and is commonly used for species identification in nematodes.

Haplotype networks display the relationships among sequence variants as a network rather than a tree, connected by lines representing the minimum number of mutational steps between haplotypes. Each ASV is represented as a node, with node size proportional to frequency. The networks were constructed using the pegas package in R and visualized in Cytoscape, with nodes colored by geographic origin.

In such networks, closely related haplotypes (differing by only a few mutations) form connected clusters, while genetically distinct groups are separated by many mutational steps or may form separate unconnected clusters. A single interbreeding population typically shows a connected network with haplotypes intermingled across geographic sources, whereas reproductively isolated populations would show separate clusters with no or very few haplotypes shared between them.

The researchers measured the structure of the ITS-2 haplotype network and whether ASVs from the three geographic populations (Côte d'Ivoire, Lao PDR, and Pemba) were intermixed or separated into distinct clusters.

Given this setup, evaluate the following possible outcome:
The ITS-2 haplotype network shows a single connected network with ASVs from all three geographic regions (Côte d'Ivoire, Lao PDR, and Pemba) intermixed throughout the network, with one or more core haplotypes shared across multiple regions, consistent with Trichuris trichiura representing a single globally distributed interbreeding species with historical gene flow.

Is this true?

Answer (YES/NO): NO